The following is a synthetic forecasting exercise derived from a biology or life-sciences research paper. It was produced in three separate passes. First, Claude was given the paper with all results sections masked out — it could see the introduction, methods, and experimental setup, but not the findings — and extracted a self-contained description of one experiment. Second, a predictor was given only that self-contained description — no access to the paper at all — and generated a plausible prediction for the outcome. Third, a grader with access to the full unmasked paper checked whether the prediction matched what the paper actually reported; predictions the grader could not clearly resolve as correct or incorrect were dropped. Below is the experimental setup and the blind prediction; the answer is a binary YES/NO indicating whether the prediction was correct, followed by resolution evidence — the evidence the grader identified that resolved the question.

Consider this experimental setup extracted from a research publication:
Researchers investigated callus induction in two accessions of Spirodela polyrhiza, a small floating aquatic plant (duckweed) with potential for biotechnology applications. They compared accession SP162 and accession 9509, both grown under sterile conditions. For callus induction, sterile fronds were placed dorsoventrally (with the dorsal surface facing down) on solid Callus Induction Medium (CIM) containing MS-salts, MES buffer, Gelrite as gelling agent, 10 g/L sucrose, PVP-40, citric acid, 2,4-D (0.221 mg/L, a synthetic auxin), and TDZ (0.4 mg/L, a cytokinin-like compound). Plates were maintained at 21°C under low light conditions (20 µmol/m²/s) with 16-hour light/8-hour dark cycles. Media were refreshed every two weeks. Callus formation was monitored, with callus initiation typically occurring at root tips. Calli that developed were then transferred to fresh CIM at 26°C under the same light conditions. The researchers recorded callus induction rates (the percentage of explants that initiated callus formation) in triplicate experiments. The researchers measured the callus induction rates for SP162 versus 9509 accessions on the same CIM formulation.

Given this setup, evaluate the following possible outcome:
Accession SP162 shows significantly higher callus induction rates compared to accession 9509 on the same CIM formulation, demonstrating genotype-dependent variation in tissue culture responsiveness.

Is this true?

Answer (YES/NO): NO